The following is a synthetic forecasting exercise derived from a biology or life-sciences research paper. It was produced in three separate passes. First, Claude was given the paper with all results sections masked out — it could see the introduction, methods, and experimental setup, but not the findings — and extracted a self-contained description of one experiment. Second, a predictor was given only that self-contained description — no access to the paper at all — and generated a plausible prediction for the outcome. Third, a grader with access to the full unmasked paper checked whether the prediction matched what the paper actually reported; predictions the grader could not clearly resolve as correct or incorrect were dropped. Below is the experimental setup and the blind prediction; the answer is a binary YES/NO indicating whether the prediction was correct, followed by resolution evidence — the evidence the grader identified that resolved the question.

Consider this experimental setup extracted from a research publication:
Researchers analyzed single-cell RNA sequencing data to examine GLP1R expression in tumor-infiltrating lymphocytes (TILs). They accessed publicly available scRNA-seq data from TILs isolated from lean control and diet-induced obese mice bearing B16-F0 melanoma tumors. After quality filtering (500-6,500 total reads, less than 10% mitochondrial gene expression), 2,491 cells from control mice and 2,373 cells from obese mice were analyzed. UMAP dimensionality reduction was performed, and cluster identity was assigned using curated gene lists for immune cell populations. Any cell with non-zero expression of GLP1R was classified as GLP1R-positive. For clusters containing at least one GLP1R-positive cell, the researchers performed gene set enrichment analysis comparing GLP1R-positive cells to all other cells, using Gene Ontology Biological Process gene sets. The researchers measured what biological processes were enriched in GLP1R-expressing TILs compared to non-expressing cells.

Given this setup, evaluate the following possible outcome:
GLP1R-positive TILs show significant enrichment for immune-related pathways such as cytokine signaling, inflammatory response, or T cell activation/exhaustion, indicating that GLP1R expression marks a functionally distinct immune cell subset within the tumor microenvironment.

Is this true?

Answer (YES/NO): NO